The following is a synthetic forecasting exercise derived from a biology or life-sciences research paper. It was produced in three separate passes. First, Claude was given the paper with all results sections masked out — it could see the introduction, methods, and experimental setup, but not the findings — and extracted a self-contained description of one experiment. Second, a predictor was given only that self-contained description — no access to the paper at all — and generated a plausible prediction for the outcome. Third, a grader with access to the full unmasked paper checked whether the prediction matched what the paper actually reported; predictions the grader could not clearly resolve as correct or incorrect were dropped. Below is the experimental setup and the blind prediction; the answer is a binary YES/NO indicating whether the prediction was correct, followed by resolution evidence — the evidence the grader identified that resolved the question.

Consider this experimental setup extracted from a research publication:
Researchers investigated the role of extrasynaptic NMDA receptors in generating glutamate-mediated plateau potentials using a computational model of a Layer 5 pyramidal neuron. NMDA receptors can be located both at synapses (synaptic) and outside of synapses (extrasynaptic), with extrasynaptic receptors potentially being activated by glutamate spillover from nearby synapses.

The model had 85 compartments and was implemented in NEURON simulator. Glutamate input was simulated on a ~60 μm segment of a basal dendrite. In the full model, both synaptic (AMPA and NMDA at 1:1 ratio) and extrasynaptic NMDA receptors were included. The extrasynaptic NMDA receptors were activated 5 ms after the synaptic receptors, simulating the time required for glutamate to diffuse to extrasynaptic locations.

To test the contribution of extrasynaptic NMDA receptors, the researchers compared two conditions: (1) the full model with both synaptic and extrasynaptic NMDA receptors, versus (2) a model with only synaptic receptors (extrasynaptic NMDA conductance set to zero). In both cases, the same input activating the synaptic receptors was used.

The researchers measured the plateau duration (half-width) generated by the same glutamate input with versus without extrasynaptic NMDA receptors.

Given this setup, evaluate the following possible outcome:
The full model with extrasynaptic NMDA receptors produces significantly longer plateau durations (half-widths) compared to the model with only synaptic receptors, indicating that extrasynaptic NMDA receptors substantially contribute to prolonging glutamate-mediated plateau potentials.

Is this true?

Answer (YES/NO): YES